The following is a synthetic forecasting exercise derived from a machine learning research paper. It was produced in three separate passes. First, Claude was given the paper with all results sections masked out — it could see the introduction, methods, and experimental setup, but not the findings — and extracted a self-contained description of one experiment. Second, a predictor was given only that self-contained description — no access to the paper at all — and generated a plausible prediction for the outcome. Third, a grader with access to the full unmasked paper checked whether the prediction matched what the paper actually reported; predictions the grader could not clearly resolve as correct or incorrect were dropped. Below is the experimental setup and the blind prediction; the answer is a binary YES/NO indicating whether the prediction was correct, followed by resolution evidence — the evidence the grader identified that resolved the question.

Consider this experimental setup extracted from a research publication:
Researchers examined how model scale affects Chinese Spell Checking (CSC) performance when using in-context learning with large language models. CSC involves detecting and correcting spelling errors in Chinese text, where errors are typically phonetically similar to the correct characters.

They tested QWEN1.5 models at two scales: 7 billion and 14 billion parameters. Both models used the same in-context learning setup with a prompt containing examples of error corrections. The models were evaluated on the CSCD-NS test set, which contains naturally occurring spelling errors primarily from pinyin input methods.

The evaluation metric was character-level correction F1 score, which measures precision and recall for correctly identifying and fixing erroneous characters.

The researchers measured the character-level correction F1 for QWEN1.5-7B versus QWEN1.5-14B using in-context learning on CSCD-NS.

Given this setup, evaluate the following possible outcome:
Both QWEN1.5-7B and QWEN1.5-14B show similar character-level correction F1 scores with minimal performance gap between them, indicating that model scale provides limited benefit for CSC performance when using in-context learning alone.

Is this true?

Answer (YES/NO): NO